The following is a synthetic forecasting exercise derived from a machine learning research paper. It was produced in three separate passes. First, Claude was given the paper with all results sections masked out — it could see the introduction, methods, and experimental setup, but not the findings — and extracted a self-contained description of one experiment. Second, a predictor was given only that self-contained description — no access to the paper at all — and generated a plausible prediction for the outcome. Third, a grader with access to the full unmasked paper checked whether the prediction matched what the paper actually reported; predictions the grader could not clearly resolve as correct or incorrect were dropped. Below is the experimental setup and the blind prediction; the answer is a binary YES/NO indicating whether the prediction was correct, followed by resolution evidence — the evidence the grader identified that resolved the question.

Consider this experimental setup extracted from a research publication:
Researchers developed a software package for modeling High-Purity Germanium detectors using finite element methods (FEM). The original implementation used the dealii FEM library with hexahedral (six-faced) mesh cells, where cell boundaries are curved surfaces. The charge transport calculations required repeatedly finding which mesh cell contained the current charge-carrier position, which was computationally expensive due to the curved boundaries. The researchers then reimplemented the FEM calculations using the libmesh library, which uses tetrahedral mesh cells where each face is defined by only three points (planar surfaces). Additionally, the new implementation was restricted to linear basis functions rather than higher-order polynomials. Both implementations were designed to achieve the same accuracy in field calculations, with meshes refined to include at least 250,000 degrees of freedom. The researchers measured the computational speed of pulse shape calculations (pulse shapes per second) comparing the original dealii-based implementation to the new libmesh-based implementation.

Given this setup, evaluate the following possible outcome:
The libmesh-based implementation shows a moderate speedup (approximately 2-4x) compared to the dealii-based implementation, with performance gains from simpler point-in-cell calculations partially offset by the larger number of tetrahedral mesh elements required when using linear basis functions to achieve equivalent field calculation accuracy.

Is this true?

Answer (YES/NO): NO